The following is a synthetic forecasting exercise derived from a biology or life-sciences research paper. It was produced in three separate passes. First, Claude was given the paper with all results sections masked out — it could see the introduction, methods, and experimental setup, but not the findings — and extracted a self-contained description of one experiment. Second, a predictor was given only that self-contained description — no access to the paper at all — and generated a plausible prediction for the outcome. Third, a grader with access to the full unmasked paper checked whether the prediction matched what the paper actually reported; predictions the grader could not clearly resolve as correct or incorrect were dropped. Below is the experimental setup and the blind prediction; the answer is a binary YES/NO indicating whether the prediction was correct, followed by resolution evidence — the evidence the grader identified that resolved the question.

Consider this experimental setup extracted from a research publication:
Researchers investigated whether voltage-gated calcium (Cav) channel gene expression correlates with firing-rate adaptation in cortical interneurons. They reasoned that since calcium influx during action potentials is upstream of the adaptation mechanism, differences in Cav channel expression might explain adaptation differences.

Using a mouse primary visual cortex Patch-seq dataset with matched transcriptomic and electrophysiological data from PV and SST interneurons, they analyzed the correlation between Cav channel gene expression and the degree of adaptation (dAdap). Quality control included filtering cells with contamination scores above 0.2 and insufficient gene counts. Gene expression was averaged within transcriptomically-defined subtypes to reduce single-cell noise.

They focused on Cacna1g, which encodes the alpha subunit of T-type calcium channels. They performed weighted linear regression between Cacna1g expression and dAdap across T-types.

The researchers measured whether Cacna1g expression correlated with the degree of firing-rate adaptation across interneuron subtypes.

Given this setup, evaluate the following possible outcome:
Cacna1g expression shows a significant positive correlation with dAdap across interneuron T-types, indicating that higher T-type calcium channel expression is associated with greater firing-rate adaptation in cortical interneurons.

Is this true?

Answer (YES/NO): YES